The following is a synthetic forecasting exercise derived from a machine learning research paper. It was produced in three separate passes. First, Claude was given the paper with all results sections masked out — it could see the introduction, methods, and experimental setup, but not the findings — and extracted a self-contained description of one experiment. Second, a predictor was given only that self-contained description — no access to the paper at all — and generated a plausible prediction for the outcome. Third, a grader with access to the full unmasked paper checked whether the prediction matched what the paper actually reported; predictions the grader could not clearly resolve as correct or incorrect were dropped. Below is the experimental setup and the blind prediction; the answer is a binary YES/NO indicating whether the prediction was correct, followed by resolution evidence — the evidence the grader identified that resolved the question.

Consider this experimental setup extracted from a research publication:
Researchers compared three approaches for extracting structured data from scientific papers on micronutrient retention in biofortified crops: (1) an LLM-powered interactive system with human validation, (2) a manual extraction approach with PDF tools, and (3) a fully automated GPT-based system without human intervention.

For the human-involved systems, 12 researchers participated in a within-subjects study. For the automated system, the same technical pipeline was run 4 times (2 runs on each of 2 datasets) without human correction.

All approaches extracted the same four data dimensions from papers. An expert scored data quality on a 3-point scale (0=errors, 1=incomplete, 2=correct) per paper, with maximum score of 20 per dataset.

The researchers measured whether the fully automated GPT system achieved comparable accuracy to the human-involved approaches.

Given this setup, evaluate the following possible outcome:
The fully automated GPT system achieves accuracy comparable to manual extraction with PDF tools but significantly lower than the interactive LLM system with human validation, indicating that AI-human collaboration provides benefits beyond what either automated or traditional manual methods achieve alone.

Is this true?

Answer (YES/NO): NO